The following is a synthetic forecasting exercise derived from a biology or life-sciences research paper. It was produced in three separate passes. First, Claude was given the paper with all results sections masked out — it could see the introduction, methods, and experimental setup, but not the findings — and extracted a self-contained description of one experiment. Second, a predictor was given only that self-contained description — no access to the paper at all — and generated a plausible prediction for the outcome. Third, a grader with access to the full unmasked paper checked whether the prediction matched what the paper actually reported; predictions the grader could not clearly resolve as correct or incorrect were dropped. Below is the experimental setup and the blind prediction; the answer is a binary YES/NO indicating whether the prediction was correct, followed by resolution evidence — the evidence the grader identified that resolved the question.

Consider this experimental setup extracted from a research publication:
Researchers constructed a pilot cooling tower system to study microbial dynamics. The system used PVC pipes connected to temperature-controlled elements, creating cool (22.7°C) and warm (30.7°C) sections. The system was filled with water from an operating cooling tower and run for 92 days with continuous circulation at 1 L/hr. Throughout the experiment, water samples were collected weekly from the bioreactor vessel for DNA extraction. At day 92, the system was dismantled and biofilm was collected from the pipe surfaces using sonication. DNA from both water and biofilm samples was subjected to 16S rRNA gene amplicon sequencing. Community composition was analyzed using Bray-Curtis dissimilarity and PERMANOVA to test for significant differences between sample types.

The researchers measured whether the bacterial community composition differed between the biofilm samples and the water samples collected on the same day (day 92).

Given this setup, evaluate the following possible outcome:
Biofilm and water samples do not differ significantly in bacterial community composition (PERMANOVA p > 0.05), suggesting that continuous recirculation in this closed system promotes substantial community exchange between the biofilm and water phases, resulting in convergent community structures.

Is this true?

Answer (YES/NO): NO